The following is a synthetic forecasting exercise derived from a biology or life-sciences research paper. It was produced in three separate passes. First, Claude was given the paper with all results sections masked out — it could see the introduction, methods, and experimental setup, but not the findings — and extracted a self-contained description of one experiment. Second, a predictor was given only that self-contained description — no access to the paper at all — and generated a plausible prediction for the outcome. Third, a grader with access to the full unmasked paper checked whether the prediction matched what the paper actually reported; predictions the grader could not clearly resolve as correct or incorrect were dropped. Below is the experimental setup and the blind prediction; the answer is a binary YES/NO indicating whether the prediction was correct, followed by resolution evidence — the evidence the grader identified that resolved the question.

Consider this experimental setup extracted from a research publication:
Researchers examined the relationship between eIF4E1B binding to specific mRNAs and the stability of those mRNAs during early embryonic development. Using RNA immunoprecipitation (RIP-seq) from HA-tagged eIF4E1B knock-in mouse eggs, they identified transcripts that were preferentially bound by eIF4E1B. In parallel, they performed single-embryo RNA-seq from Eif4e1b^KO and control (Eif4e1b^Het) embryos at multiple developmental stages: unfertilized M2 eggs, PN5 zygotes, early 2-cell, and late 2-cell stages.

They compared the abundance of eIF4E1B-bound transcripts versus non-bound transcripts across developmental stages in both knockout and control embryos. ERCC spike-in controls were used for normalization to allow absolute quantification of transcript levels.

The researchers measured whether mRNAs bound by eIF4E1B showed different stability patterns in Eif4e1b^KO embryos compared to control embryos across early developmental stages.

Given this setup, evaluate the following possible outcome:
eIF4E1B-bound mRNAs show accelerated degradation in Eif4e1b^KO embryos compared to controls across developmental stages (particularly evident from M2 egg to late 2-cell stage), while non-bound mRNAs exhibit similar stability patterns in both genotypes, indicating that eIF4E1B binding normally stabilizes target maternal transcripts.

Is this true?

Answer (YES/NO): YES